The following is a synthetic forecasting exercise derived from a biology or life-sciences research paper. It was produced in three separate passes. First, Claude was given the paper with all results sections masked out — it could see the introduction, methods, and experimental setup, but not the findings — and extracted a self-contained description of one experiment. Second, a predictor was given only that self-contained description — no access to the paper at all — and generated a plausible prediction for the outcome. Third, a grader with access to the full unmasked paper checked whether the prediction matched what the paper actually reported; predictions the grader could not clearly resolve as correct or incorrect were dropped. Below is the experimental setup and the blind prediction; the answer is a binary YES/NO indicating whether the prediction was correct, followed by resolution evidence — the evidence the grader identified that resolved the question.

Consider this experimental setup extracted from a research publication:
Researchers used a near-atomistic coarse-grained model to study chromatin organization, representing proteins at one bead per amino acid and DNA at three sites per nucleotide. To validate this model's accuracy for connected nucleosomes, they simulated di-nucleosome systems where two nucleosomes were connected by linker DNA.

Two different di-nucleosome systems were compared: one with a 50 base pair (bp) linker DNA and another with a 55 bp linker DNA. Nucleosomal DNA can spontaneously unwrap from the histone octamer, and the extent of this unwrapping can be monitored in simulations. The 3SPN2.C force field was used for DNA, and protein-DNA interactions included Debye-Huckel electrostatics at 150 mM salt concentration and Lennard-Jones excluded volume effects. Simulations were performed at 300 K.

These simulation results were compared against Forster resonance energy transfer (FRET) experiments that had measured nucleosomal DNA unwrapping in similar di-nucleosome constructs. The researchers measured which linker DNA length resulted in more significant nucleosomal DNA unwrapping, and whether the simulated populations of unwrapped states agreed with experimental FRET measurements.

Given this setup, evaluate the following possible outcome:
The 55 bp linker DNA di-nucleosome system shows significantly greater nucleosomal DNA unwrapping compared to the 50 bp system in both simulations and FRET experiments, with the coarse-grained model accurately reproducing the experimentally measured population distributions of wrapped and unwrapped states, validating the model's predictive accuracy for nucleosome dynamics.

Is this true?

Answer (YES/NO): YES